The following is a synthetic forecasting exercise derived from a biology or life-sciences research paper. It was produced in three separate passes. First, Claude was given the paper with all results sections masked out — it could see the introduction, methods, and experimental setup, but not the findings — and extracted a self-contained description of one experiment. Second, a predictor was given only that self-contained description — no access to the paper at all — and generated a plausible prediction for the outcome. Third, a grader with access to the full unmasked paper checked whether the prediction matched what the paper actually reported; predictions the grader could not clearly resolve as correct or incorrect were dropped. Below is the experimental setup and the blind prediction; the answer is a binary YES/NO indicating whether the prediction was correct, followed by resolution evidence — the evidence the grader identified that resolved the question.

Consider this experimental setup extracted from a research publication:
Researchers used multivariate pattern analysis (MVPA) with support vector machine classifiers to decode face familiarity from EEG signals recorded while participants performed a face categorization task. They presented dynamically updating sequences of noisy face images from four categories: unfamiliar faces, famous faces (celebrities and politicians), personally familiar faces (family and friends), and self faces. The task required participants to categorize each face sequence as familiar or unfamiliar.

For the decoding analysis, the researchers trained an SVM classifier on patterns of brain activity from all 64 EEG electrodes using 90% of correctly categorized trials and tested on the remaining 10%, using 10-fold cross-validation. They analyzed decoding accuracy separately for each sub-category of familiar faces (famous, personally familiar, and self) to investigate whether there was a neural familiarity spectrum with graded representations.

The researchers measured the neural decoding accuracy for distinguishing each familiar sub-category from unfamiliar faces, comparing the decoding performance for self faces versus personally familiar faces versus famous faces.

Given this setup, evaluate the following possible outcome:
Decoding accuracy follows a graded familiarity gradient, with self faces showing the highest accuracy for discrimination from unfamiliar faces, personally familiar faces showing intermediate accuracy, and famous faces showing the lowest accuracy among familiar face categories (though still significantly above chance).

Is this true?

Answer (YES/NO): YES